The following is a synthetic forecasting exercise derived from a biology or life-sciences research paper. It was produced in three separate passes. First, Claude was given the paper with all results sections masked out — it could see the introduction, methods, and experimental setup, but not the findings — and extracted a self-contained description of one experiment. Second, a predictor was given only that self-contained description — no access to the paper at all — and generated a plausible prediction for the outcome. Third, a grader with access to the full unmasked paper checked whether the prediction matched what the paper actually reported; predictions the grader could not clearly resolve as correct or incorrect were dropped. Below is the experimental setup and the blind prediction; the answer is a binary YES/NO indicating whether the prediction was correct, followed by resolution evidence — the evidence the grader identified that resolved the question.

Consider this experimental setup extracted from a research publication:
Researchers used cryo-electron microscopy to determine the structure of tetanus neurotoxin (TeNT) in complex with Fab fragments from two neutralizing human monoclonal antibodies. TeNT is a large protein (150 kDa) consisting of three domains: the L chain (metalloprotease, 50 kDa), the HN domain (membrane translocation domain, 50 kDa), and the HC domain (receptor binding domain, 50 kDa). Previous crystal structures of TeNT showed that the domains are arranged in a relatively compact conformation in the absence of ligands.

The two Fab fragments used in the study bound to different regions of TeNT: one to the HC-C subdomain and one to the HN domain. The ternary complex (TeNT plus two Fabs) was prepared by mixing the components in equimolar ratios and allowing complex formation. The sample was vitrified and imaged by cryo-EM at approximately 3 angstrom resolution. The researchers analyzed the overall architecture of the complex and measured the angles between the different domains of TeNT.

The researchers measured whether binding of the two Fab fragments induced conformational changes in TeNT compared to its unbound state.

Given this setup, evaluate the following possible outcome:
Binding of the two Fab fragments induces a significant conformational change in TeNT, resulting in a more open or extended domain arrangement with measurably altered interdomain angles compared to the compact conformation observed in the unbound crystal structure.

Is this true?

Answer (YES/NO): NO